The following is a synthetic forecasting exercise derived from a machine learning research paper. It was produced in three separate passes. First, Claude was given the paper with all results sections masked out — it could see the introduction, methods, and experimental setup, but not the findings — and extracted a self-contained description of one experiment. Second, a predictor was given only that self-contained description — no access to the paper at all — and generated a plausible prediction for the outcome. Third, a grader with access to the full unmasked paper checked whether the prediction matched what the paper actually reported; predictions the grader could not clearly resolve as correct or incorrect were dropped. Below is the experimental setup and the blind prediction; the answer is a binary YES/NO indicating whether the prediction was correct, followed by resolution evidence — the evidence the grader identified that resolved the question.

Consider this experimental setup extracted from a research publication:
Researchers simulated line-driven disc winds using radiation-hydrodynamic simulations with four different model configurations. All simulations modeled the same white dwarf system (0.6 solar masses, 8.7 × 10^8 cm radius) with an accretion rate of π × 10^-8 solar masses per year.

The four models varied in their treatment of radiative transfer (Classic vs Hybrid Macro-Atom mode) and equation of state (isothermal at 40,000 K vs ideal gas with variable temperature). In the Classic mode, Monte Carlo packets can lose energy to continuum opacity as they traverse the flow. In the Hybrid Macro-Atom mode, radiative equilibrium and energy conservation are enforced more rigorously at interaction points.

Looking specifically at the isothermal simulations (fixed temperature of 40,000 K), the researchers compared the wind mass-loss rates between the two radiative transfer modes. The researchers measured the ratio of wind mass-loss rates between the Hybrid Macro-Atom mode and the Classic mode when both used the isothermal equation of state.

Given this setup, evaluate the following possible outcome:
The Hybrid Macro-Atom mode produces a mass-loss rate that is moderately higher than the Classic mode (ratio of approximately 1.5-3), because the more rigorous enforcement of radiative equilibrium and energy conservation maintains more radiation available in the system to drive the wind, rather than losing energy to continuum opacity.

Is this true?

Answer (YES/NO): NO